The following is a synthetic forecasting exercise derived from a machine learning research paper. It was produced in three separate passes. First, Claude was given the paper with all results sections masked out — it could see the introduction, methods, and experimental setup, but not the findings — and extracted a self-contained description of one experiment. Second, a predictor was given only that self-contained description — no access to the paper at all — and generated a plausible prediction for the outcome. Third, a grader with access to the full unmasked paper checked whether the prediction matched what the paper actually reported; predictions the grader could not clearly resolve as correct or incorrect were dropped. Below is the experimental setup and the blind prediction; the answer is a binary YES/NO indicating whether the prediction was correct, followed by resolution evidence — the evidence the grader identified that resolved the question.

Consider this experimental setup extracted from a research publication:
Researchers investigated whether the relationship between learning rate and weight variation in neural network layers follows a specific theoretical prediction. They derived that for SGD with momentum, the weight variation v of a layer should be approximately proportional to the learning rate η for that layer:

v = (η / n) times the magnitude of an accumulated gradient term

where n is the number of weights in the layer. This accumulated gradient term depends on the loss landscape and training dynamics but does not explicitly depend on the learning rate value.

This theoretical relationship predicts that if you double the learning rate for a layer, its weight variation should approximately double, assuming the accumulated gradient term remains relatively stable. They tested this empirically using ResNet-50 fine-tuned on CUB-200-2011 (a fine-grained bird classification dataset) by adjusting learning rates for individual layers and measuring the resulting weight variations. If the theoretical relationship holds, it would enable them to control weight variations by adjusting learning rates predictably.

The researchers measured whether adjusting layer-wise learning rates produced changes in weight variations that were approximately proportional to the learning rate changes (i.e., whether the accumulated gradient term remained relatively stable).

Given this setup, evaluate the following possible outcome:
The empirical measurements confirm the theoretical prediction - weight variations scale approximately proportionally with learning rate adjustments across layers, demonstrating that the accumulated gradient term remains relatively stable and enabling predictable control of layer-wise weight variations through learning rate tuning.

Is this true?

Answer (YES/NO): YES